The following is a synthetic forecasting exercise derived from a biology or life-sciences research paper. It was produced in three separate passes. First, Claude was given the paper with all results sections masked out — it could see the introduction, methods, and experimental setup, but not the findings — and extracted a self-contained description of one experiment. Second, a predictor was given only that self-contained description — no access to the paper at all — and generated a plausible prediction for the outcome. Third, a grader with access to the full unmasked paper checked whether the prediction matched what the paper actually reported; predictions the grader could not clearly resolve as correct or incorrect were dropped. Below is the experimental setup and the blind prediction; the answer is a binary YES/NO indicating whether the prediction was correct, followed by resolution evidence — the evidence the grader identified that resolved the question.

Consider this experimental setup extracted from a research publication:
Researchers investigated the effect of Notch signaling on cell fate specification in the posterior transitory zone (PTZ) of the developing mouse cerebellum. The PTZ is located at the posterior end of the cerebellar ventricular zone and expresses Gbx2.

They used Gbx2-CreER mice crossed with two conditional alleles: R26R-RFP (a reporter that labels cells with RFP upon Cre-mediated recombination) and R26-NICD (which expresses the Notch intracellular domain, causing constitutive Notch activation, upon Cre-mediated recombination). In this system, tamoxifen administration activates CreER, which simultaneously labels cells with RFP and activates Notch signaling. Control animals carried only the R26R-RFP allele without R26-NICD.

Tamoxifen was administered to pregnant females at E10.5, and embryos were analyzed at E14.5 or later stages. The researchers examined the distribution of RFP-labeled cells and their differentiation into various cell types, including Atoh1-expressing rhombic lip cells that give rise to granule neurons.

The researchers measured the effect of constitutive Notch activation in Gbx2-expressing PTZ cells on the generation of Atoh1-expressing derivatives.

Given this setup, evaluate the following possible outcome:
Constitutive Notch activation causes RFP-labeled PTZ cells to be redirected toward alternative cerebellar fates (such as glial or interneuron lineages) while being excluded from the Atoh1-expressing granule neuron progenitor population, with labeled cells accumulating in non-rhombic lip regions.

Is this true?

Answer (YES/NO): YES